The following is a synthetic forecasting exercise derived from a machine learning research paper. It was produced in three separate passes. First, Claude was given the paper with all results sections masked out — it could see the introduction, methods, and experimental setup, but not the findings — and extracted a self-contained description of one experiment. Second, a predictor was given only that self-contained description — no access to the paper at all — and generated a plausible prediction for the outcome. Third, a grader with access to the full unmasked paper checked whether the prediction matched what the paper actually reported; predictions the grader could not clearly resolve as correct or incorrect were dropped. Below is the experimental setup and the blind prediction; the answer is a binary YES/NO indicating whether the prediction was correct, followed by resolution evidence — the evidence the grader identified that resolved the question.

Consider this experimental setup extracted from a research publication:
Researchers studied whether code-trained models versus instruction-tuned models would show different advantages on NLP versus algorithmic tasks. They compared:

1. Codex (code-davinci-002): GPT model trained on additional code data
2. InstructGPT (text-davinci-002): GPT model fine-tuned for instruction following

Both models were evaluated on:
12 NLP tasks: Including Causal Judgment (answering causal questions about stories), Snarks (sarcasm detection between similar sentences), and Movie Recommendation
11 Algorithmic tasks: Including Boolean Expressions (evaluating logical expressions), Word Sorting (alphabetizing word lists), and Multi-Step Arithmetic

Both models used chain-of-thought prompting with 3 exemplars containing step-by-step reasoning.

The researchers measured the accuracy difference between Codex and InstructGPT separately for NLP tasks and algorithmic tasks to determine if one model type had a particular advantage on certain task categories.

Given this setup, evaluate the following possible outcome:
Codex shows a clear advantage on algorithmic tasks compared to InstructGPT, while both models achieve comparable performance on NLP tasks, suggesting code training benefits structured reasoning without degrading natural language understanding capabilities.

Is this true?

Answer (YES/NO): YES